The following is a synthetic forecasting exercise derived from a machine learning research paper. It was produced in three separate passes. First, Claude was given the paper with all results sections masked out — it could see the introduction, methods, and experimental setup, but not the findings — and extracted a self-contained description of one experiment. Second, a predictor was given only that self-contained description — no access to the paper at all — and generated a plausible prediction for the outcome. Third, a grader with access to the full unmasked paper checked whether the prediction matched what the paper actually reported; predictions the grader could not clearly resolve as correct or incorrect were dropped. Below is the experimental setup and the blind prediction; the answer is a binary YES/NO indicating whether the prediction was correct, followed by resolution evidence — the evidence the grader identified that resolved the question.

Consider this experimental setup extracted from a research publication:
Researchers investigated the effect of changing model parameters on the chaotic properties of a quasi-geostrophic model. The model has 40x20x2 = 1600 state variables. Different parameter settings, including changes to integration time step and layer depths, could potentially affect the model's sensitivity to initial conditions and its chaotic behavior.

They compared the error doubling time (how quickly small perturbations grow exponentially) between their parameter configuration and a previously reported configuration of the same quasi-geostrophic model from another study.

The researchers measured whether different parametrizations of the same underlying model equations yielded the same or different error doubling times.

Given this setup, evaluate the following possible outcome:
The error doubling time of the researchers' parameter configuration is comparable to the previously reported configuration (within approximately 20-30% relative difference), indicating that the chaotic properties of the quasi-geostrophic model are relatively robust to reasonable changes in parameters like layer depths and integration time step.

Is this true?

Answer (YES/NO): NO